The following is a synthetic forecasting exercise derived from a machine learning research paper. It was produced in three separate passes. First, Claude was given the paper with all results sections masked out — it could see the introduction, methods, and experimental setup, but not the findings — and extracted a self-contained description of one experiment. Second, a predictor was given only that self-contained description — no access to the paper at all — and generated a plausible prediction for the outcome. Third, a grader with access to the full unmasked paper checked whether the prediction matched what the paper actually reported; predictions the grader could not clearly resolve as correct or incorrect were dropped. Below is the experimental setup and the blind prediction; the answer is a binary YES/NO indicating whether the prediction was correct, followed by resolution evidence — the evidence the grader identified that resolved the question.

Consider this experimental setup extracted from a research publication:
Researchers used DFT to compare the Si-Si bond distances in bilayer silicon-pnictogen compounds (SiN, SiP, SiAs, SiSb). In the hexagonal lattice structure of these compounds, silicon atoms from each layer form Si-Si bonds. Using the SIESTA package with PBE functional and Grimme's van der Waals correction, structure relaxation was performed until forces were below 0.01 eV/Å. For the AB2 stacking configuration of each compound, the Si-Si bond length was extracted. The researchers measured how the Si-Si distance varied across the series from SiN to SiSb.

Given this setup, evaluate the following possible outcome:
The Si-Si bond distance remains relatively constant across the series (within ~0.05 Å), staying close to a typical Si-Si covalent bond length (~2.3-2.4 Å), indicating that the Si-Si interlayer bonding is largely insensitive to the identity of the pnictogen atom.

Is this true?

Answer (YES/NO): NO